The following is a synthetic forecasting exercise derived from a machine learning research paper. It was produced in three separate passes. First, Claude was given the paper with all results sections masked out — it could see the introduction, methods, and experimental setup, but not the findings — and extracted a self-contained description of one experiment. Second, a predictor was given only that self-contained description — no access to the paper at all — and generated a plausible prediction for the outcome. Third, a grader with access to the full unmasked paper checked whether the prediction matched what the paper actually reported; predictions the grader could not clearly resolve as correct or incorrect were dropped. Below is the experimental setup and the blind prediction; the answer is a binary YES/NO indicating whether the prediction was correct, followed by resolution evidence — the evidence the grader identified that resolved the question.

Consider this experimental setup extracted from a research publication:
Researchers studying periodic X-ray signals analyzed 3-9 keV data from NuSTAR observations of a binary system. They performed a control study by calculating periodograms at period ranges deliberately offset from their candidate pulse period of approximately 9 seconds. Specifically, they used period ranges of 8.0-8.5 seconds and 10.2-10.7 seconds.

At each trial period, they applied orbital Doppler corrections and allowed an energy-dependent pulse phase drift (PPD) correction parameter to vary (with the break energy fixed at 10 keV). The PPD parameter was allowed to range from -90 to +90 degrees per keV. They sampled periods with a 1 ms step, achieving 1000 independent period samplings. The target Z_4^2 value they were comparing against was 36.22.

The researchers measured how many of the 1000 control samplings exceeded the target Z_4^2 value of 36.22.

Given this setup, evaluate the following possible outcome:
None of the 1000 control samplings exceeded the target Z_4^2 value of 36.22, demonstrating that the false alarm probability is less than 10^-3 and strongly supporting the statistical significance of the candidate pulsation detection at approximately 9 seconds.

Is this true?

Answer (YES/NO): NO